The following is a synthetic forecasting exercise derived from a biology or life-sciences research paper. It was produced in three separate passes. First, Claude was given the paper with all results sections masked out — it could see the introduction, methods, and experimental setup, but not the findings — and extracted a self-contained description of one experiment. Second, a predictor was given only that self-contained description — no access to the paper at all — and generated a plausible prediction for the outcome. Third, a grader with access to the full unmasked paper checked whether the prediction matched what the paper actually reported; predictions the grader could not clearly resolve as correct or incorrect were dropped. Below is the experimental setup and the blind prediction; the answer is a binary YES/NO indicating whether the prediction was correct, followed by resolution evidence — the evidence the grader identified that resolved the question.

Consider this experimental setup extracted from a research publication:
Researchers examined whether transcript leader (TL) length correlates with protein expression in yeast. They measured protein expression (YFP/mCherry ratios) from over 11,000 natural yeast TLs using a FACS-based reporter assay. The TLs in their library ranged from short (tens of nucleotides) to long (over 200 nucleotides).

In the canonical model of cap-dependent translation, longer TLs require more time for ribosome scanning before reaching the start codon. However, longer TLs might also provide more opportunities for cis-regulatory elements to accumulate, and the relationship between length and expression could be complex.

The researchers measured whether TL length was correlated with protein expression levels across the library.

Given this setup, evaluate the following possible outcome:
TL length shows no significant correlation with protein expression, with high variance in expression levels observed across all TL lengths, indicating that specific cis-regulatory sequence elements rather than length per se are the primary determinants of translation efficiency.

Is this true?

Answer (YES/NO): NO